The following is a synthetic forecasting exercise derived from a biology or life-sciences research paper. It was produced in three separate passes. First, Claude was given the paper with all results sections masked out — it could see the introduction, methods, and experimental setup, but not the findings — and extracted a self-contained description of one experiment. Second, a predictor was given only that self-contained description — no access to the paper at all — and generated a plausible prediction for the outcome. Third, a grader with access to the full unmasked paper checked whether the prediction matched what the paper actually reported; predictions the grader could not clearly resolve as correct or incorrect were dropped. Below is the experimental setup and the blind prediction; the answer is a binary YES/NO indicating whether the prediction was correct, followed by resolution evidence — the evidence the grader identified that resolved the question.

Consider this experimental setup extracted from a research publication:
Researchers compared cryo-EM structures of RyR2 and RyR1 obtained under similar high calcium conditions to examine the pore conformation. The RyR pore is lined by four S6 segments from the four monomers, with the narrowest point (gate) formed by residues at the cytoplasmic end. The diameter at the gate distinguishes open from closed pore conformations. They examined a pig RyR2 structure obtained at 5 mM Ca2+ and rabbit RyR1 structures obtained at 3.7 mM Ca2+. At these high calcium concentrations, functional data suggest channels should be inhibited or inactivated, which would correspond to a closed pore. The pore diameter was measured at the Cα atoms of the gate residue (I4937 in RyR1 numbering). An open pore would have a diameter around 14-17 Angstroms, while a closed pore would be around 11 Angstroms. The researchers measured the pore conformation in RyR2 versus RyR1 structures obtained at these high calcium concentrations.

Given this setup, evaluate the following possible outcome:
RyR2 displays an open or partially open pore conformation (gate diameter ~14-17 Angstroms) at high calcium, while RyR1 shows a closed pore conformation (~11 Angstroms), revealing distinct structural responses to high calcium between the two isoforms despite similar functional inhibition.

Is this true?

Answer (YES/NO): NO